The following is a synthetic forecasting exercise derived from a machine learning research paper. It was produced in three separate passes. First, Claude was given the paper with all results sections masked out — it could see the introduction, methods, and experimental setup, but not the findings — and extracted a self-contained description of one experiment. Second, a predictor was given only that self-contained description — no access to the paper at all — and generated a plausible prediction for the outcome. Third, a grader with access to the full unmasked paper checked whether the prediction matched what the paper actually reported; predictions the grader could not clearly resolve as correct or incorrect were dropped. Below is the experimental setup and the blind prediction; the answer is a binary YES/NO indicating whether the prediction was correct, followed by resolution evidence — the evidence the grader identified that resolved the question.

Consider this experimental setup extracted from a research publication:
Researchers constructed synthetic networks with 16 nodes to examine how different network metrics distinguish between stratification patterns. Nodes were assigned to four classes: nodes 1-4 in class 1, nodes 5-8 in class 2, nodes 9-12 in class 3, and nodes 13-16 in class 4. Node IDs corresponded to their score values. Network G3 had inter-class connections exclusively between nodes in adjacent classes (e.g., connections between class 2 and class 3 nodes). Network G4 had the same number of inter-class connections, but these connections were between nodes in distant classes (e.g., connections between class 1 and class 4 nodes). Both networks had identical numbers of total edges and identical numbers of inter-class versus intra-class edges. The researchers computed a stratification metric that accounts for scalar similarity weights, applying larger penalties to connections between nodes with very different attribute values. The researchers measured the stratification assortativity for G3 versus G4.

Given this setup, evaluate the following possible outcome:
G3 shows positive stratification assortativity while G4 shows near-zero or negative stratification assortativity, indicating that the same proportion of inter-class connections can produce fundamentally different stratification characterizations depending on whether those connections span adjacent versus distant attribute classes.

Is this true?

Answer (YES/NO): NO